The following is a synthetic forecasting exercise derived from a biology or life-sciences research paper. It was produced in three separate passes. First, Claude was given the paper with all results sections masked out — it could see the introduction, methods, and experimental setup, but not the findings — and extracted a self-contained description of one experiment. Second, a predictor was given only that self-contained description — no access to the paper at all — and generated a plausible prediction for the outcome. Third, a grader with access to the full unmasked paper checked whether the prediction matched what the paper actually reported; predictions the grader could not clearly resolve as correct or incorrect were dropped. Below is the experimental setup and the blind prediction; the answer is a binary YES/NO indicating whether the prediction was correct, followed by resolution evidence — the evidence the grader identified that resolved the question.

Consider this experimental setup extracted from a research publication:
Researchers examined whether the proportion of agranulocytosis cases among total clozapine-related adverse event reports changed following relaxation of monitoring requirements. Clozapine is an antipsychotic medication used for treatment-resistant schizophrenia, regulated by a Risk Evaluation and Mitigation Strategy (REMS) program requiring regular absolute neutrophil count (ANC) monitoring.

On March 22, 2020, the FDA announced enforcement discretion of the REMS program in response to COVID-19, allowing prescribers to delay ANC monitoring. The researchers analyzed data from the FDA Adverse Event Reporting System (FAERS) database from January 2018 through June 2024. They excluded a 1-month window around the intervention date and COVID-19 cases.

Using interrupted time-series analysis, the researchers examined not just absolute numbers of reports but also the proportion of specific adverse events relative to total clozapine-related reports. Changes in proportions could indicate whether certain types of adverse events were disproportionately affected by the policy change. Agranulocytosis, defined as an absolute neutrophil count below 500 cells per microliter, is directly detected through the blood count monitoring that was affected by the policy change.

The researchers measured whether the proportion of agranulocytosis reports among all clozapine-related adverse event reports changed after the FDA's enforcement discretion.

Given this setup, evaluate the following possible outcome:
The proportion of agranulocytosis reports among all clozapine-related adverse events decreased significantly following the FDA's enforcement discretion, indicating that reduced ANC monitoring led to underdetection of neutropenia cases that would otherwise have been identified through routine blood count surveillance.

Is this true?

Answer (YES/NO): NO